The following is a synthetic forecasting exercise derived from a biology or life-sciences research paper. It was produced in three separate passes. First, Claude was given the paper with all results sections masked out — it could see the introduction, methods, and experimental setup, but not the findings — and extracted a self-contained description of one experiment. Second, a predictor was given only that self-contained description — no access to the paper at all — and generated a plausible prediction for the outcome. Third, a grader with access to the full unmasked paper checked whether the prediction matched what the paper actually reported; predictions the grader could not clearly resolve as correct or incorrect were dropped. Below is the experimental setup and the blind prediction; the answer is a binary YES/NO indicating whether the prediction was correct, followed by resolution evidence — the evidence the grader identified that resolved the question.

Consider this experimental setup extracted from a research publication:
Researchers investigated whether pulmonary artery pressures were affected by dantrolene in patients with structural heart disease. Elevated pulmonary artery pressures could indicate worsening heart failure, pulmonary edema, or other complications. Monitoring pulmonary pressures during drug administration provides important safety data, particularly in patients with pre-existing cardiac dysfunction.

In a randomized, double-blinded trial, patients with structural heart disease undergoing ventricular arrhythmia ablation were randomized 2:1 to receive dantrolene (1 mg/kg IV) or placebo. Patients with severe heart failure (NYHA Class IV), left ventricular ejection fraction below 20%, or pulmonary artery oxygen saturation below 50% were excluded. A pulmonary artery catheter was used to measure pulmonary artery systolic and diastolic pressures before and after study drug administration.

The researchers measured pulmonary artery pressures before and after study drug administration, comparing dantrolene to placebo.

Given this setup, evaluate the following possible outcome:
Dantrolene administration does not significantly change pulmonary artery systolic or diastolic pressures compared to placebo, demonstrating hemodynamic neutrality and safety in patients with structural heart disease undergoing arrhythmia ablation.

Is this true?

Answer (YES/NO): YES